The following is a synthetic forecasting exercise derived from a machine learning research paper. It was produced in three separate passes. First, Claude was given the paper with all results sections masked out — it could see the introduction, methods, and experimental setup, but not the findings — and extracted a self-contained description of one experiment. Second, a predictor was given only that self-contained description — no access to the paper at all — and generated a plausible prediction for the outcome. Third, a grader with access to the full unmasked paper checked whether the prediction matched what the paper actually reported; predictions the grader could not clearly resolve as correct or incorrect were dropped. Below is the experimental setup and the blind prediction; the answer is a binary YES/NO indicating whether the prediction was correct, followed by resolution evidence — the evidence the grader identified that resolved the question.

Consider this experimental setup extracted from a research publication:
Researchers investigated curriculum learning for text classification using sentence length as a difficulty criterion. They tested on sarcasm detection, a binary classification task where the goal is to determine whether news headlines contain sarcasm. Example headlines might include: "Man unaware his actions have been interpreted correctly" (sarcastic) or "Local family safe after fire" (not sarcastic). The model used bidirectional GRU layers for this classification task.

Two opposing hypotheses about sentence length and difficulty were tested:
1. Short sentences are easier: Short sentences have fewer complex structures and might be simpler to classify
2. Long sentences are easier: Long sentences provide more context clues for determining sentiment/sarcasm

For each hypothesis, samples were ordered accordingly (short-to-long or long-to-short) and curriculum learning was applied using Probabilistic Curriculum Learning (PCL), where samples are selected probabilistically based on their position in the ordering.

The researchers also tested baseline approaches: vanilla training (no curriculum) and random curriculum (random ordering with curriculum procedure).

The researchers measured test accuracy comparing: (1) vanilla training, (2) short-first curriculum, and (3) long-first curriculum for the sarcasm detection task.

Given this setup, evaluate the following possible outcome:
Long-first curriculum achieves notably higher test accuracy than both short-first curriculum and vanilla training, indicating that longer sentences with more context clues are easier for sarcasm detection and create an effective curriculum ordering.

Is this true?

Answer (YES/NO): NO